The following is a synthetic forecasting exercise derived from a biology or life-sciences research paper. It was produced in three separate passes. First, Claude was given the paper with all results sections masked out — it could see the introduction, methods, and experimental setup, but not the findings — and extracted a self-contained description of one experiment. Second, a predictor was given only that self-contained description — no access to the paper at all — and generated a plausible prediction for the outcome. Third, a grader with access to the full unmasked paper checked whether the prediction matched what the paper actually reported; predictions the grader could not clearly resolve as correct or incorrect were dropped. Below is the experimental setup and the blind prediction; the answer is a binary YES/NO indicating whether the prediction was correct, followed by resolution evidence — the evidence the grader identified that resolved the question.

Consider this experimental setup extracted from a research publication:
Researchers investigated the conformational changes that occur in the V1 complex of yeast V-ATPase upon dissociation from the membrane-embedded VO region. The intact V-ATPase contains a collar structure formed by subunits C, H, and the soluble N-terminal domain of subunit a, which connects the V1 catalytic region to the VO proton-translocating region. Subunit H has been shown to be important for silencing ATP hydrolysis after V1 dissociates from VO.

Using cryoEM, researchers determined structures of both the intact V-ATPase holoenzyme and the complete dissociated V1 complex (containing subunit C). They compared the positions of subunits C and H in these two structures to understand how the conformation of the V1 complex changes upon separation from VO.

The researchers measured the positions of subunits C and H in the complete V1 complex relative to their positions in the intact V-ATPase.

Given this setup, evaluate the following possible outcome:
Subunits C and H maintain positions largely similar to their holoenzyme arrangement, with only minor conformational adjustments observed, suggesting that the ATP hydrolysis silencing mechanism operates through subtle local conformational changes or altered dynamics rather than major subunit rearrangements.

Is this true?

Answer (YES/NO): NO